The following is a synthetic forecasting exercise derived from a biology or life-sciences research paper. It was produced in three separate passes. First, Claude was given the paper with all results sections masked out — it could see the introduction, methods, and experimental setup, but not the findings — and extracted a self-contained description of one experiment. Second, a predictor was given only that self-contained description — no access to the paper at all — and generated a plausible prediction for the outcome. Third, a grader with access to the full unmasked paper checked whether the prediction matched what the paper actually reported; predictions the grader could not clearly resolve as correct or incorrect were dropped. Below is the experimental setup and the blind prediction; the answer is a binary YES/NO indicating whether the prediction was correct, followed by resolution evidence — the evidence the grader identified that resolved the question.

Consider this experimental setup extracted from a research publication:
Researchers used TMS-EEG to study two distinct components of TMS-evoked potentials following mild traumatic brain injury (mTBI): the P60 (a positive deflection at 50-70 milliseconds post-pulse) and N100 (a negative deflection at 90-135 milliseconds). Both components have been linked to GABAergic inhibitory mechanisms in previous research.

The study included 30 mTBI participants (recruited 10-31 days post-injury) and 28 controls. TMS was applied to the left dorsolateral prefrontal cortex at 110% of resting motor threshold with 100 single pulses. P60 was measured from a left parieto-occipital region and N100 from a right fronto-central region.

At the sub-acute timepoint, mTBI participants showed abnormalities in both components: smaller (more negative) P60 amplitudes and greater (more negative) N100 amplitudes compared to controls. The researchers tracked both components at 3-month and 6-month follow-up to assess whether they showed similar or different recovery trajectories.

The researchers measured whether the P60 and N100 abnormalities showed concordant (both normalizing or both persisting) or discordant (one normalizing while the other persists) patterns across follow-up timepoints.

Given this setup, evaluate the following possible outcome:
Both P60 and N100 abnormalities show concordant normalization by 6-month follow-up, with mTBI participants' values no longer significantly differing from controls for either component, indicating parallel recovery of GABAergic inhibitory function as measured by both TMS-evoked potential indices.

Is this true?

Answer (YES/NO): NO